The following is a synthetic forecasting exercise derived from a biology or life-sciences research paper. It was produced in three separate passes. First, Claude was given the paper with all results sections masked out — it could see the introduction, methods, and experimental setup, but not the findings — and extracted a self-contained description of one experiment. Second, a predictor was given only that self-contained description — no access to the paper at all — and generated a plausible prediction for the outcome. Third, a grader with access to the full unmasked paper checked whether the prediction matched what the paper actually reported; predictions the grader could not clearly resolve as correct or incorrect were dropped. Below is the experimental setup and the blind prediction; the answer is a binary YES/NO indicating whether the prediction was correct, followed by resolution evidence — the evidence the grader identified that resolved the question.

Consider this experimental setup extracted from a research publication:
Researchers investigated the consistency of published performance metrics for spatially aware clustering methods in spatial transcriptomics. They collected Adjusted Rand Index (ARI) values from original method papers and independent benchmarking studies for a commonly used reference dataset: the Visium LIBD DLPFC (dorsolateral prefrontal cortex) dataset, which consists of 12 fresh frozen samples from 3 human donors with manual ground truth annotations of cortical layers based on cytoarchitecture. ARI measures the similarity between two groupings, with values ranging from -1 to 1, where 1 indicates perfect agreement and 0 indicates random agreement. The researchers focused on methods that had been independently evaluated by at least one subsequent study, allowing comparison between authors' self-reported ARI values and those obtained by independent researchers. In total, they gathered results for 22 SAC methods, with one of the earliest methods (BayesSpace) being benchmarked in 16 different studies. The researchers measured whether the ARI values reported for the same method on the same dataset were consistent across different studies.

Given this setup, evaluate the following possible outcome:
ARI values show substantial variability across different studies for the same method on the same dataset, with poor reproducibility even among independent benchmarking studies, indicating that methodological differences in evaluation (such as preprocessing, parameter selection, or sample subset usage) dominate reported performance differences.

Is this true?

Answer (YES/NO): YES